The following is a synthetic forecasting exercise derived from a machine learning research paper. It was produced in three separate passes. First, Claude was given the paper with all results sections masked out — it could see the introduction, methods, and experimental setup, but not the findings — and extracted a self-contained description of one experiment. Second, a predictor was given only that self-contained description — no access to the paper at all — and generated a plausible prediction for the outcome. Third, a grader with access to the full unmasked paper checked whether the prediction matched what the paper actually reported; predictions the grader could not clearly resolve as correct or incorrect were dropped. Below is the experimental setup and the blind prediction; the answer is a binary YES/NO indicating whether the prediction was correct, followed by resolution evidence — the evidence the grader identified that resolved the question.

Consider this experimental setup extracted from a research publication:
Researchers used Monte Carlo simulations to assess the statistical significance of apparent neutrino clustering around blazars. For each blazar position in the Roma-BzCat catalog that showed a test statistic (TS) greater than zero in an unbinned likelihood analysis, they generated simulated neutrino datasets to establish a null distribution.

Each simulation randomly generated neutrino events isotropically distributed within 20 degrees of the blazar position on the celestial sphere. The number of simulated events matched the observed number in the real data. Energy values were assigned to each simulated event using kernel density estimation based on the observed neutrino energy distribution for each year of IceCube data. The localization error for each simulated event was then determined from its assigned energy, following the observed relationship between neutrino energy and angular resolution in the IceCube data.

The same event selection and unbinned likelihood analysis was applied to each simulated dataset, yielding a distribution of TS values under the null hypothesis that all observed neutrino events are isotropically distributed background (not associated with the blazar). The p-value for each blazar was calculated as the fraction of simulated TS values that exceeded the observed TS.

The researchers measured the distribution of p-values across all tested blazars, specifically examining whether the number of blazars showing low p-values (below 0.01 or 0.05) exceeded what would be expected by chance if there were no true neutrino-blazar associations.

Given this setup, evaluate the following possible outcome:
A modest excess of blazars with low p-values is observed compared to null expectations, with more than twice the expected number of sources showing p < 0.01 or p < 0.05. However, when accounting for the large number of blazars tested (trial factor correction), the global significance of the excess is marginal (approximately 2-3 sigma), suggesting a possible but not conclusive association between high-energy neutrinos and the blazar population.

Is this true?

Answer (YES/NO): NO